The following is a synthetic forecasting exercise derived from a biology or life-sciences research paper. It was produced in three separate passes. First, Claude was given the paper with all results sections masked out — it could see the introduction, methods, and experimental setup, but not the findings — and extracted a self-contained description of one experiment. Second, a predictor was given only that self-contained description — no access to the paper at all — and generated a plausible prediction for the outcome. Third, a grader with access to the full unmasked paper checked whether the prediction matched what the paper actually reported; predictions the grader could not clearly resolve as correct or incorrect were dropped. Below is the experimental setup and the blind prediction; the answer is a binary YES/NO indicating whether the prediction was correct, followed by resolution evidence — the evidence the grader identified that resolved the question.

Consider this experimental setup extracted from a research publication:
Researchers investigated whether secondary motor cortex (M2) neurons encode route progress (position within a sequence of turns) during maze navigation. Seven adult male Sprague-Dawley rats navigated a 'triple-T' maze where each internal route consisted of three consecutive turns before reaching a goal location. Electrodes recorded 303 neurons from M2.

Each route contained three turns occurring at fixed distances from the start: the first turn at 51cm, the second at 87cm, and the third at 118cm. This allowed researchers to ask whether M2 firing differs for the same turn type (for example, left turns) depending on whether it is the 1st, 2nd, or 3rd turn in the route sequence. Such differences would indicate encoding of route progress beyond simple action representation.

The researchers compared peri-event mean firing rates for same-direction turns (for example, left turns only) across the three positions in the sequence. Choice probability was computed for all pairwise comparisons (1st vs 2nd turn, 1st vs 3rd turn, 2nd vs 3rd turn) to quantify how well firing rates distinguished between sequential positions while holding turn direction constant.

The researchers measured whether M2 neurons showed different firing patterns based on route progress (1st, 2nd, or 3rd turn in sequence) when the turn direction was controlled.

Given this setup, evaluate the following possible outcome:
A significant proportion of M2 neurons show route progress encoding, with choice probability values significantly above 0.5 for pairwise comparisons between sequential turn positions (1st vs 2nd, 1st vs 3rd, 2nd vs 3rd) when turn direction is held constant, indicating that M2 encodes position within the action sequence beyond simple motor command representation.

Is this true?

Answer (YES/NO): YES